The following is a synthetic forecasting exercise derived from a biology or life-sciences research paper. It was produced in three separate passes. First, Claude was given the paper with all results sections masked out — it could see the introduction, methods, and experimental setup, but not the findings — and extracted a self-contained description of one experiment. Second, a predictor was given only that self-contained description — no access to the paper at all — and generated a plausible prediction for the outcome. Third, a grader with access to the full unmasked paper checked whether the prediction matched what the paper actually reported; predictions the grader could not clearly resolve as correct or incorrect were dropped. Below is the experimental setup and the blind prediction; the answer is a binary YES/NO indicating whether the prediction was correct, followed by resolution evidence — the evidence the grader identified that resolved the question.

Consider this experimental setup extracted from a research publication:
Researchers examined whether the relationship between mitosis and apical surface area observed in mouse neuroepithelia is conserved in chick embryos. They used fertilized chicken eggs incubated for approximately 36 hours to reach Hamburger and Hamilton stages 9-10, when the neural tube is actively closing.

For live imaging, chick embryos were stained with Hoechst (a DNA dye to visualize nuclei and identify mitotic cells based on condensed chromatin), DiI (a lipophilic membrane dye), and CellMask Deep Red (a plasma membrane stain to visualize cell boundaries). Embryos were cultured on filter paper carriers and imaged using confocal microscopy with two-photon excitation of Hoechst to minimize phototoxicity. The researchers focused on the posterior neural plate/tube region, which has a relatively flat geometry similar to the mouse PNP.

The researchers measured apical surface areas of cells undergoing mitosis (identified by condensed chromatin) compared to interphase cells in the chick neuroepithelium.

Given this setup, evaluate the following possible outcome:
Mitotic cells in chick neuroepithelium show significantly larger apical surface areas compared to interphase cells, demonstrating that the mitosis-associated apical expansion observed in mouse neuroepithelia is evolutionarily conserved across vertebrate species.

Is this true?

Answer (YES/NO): NO